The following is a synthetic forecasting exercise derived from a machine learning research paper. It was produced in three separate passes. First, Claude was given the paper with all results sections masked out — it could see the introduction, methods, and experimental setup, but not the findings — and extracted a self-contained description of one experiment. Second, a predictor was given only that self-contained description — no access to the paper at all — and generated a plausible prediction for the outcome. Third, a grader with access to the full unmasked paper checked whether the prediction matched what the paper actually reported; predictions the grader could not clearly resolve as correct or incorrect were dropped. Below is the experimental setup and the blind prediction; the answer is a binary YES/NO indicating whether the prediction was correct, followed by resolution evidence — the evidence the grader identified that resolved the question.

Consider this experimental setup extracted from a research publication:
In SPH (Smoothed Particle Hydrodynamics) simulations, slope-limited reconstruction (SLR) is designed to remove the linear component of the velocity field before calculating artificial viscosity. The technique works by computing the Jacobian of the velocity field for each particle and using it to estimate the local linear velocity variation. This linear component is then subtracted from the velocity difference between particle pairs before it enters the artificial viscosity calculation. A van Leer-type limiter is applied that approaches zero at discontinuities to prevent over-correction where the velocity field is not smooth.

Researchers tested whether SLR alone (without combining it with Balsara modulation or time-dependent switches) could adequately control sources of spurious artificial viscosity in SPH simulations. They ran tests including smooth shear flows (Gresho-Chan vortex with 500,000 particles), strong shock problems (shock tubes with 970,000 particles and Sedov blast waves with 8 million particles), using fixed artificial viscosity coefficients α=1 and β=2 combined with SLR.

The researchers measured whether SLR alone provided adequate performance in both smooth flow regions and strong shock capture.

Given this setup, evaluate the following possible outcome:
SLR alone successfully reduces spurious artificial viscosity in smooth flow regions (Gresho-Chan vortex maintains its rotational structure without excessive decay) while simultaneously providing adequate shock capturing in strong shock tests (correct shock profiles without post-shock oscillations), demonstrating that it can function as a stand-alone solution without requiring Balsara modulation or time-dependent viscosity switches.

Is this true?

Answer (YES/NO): NO